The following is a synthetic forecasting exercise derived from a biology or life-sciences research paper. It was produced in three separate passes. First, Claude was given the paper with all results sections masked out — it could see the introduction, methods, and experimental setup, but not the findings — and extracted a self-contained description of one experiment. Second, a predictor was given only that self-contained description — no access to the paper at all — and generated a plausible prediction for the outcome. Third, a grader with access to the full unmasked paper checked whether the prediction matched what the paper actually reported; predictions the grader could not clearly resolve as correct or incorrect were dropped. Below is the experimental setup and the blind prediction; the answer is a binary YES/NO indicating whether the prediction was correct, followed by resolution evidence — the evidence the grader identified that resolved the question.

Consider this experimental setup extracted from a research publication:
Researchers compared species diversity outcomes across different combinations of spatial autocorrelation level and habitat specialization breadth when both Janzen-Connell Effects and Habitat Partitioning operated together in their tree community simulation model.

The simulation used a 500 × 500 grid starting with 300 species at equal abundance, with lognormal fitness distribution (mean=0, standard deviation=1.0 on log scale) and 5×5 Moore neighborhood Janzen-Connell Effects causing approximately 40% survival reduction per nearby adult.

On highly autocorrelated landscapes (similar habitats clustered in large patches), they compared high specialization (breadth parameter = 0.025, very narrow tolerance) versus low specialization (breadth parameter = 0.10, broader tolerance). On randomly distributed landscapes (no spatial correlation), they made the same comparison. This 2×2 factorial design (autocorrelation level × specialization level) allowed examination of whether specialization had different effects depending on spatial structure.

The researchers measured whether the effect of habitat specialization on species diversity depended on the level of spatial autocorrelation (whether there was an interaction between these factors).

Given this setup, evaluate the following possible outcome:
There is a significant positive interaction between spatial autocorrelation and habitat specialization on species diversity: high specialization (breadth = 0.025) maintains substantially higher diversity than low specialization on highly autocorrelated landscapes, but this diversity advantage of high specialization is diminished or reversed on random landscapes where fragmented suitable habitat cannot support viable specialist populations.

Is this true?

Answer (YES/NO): YES